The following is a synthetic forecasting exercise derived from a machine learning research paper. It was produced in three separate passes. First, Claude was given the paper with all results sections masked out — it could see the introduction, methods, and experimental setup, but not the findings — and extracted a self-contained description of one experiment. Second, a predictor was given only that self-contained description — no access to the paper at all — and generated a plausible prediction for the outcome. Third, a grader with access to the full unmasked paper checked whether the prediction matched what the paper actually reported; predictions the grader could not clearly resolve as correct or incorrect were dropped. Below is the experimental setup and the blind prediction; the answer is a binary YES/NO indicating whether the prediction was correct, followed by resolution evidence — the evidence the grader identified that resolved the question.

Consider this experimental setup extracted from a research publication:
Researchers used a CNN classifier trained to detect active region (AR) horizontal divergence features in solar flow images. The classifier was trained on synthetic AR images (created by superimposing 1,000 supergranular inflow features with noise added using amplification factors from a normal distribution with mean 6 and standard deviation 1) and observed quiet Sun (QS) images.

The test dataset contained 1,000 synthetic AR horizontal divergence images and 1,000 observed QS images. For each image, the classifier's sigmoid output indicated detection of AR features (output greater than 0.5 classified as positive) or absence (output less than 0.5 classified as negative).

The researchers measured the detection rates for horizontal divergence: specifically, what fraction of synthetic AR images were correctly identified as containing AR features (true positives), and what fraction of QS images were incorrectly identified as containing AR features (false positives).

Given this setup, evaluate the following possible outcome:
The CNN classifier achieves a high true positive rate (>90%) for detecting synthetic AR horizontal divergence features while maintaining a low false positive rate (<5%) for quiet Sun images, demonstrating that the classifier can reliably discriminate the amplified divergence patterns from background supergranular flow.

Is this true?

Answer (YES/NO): NO